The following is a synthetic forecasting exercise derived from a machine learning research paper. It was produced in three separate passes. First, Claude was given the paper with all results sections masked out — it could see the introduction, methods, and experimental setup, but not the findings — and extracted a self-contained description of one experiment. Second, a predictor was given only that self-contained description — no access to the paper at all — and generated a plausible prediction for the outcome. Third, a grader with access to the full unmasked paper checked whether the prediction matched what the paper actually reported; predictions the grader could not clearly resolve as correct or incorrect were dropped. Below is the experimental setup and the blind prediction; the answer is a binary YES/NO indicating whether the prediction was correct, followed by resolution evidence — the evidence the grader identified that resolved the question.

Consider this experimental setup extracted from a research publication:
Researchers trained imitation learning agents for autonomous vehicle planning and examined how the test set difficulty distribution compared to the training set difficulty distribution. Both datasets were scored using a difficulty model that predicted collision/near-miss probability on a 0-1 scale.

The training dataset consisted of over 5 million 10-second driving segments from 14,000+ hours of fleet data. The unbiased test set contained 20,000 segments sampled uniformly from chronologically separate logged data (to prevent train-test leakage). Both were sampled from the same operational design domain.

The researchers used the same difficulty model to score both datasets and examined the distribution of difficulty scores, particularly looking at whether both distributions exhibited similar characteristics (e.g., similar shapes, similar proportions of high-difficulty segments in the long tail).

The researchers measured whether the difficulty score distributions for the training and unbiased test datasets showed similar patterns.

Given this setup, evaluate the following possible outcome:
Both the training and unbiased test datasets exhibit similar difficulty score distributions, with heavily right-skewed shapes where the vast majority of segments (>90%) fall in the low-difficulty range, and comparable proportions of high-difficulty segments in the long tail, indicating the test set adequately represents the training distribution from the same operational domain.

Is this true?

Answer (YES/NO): YES